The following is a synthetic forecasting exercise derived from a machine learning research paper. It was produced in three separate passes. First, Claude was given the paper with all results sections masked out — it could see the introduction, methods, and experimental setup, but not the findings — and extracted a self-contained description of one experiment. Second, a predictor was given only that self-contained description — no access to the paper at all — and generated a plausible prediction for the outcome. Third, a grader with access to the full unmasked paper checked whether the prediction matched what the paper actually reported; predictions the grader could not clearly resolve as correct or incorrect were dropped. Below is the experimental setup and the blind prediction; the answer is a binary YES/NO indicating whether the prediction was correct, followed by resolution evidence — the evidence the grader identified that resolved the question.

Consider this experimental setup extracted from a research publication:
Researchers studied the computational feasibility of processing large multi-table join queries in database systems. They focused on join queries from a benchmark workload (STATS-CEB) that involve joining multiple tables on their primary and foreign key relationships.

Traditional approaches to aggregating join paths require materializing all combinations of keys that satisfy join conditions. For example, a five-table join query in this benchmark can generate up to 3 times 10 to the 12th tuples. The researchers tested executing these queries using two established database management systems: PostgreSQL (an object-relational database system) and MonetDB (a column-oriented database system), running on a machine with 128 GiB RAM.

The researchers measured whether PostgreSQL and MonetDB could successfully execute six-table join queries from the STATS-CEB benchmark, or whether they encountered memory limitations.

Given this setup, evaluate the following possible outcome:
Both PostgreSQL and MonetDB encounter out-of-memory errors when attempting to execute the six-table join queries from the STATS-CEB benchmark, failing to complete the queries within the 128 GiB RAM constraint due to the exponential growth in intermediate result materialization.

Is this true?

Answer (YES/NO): YES